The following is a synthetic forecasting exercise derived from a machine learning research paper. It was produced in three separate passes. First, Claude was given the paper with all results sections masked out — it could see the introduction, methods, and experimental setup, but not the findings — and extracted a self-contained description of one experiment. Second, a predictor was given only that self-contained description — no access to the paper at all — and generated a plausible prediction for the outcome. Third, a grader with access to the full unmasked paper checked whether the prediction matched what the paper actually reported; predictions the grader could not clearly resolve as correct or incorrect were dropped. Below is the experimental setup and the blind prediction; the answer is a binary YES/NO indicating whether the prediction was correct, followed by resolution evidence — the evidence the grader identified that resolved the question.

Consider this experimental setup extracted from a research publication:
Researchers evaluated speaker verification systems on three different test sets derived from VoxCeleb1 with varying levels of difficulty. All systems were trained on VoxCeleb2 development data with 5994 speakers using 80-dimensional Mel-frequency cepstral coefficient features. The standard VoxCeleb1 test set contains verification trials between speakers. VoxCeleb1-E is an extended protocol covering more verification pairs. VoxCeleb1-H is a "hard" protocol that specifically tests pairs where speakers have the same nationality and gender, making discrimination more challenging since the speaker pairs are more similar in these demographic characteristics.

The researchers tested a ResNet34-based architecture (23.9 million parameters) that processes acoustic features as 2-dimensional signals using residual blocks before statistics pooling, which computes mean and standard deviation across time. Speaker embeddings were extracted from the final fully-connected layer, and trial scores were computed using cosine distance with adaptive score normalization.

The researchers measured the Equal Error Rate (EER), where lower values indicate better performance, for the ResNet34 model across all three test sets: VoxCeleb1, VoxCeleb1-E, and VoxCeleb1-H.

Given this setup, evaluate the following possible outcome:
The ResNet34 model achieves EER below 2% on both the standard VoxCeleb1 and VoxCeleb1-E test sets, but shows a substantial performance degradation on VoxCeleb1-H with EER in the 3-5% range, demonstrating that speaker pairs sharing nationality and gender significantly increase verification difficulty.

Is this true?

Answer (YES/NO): NO